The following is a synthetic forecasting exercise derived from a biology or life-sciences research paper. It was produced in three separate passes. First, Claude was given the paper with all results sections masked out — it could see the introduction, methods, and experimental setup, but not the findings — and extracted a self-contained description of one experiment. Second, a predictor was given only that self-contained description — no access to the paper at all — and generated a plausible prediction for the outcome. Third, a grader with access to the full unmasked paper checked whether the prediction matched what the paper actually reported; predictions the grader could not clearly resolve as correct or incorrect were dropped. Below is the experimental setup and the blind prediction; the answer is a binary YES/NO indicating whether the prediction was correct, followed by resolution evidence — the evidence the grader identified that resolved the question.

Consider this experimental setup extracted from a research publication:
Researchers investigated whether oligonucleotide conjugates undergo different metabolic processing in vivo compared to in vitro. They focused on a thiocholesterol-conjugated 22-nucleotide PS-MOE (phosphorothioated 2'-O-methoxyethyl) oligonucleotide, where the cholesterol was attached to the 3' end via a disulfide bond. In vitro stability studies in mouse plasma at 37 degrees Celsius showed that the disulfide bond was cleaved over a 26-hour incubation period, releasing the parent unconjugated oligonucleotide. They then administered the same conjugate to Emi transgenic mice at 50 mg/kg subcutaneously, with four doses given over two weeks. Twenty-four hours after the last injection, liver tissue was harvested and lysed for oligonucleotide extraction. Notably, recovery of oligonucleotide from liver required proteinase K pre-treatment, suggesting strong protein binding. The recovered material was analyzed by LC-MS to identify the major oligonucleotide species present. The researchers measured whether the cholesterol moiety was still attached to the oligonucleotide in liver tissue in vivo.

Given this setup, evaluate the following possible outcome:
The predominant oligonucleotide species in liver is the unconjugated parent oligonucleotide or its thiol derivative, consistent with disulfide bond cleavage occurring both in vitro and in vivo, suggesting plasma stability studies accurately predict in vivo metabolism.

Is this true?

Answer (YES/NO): NO